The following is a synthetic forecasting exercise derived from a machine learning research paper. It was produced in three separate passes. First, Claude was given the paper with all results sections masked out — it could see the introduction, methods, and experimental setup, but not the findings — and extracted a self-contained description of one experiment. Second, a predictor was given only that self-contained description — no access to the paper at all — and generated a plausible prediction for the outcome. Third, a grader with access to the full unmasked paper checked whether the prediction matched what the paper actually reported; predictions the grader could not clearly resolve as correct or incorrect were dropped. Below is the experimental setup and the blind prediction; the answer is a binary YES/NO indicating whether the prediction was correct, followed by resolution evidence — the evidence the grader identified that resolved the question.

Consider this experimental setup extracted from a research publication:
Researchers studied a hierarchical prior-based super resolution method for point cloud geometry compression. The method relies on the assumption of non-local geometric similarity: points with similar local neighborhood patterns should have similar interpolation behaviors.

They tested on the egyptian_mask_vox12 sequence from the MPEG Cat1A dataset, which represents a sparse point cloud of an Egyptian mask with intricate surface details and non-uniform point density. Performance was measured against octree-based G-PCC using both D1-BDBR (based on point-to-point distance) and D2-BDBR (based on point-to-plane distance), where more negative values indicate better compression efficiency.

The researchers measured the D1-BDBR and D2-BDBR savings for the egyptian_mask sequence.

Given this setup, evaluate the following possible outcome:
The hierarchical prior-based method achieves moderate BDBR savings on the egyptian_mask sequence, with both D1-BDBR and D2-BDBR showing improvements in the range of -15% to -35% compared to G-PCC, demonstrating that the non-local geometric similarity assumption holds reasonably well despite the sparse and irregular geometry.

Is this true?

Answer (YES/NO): NO